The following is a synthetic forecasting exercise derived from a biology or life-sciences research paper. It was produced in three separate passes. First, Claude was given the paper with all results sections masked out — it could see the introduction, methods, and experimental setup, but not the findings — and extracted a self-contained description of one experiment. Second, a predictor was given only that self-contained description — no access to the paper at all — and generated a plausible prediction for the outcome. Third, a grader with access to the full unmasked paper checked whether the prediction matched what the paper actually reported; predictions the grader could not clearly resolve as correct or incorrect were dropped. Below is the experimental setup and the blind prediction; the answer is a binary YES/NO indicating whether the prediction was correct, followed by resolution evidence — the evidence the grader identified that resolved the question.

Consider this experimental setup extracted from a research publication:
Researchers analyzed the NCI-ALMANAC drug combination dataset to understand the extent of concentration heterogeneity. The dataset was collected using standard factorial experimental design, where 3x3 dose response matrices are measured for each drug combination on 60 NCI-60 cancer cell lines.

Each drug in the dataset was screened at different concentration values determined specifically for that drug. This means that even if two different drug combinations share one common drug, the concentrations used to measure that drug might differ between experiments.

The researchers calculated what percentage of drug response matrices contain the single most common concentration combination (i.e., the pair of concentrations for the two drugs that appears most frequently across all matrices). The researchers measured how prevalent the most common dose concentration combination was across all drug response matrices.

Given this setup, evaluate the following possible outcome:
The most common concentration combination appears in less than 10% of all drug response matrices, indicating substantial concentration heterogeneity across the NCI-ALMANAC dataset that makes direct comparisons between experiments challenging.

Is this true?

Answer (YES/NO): NO